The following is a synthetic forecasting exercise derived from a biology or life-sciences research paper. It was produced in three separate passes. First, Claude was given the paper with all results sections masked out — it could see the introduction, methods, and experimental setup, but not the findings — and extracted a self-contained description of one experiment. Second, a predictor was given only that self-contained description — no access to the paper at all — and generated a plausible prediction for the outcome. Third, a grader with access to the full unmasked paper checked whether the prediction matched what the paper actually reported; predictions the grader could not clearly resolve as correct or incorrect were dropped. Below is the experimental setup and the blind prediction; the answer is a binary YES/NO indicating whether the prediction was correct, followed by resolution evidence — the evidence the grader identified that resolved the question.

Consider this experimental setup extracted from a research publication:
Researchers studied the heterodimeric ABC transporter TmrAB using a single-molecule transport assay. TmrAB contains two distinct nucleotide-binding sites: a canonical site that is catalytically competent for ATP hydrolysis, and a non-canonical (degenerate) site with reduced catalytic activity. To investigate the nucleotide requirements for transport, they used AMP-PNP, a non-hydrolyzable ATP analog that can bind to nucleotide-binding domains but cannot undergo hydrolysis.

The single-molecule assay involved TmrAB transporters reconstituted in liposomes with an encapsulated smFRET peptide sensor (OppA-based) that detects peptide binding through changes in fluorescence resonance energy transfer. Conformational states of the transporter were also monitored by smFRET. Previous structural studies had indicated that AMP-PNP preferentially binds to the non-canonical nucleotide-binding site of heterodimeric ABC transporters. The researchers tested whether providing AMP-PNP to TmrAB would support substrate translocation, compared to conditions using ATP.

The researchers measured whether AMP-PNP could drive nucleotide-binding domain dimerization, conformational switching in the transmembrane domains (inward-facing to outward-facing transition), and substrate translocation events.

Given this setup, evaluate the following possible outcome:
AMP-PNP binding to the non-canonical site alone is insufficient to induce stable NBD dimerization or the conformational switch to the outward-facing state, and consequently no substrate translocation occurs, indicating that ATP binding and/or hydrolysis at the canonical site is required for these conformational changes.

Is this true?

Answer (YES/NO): YES